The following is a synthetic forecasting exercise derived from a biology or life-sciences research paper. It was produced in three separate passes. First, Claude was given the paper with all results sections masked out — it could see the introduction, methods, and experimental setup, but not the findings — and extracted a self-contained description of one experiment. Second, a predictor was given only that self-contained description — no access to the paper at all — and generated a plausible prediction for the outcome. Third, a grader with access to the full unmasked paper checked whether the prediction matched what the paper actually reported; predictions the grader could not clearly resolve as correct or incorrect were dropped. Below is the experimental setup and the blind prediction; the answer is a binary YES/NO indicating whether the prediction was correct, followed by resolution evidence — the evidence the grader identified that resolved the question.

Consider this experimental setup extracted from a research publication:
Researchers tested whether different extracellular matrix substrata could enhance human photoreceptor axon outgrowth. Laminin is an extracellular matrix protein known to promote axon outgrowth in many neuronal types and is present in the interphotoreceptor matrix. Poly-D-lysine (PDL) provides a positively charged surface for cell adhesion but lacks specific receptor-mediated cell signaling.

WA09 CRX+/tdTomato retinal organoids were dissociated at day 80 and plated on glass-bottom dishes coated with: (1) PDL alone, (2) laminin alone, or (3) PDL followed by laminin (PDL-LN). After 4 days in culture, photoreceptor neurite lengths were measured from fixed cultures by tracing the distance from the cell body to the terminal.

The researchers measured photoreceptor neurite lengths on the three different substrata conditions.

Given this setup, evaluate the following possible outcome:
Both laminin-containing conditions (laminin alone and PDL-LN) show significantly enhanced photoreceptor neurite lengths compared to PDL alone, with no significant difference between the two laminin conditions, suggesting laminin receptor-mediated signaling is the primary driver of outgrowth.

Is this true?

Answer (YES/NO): NO